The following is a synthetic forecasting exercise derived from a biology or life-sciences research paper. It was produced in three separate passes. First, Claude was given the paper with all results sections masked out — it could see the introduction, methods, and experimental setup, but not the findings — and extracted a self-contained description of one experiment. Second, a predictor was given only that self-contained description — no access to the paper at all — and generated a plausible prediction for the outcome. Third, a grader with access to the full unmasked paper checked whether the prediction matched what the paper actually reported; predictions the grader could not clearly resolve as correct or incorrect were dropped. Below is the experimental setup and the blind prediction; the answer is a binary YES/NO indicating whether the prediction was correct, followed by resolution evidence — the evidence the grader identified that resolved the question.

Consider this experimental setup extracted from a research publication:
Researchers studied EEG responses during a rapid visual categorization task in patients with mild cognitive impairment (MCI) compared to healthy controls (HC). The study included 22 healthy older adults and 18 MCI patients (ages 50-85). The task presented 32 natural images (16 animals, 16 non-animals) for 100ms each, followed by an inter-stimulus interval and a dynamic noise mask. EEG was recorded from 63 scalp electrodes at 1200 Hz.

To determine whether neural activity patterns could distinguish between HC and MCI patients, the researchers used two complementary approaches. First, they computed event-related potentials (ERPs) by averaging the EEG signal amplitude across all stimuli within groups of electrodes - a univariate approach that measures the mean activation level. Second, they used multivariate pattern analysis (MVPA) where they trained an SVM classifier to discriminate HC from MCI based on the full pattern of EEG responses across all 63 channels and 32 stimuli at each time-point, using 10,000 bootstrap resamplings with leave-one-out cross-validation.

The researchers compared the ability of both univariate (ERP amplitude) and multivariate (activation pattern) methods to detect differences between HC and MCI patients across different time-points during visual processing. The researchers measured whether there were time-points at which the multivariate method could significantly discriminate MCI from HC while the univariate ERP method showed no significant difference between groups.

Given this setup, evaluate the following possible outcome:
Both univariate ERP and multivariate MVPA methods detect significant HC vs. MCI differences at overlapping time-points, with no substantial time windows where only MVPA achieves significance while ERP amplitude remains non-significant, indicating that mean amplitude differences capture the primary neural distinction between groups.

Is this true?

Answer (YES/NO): NO